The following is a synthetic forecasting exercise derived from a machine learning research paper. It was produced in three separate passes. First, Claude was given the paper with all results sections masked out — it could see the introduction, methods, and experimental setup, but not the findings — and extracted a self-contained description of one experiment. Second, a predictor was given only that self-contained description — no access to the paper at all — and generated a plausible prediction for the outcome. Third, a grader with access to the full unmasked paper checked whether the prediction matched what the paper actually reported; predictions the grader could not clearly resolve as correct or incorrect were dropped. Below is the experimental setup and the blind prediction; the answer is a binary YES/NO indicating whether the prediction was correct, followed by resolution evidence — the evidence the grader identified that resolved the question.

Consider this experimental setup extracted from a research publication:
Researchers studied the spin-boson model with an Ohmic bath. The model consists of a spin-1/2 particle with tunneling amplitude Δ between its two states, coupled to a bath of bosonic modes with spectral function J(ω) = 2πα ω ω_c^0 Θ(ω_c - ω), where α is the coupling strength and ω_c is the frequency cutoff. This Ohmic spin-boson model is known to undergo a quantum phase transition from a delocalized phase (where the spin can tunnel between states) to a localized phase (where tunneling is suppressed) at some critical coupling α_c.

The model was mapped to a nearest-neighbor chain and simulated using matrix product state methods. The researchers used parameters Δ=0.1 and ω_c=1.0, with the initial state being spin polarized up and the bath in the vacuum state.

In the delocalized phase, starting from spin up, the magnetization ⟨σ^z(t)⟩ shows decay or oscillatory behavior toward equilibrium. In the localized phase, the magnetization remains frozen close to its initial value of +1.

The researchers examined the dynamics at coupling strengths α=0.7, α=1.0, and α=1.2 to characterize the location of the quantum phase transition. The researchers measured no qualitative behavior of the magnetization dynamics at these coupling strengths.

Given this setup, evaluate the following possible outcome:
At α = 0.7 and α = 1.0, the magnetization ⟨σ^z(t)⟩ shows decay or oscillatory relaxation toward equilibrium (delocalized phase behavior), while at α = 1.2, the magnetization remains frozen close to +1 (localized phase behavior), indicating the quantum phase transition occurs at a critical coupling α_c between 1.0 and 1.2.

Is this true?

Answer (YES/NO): NO